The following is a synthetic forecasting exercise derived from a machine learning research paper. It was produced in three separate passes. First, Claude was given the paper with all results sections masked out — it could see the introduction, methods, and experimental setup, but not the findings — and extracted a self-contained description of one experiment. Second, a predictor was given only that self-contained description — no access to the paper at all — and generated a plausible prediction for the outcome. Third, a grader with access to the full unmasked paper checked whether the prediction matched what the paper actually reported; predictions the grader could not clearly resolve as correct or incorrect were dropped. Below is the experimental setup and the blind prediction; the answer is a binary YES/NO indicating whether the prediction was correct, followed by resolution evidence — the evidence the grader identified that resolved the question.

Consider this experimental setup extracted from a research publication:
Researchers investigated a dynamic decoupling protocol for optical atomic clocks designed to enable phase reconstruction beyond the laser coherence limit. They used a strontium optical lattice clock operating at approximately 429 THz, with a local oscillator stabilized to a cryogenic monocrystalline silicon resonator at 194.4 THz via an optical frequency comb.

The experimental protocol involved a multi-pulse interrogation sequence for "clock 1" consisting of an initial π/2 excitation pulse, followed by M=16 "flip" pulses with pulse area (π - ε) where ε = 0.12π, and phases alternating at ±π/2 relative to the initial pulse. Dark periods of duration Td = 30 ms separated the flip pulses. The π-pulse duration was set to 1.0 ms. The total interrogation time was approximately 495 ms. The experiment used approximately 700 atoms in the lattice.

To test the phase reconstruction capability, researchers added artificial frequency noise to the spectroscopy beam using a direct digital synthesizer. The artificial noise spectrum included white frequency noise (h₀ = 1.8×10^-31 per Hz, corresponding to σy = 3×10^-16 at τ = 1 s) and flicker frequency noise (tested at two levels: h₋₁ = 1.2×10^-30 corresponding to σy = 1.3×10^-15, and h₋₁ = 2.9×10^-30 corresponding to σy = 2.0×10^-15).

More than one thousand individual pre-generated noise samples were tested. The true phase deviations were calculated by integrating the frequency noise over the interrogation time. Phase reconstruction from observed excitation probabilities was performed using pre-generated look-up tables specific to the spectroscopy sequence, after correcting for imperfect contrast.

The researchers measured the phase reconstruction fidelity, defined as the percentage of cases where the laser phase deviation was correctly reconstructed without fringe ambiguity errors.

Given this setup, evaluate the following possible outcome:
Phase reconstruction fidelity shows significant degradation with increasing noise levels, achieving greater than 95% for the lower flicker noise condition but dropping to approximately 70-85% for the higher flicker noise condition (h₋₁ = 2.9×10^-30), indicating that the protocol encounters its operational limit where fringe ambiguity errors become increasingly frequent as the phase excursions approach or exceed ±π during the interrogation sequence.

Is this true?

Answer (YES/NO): NO